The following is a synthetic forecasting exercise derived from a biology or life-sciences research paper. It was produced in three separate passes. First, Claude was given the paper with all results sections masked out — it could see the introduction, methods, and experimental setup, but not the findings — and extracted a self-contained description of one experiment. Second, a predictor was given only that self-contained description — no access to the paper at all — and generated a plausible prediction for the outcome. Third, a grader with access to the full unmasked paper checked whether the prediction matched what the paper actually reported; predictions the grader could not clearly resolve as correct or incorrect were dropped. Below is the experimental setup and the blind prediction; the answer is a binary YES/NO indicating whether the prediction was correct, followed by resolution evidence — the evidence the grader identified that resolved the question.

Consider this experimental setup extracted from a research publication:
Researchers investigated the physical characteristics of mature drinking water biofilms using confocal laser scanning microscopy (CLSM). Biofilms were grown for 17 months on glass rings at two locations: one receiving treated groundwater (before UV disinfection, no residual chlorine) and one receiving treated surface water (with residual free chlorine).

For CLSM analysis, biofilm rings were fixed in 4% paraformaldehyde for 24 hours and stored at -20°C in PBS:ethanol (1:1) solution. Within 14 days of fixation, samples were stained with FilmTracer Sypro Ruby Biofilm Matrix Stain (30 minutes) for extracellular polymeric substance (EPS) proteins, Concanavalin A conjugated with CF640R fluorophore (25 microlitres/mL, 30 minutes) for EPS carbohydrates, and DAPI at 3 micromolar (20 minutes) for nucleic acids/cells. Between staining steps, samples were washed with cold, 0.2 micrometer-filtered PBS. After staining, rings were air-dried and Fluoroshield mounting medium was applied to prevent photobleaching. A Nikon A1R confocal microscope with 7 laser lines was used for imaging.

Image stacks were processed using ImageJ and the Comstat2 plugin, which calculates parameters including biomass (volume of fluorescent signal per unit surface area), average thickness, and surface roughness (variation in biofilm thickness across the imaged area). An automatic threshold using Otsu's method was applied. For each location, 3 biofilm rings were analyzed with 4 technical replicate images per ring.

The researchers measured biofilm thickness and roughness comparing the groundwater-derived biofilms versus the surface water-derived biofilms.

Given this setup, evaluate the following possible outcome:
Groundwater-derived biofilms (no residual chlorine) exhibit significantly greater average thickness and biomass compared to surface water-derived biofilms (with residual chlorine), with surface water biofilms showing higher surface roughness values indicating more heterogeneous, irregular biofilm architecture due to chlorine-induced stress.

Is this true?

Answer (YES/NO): YES